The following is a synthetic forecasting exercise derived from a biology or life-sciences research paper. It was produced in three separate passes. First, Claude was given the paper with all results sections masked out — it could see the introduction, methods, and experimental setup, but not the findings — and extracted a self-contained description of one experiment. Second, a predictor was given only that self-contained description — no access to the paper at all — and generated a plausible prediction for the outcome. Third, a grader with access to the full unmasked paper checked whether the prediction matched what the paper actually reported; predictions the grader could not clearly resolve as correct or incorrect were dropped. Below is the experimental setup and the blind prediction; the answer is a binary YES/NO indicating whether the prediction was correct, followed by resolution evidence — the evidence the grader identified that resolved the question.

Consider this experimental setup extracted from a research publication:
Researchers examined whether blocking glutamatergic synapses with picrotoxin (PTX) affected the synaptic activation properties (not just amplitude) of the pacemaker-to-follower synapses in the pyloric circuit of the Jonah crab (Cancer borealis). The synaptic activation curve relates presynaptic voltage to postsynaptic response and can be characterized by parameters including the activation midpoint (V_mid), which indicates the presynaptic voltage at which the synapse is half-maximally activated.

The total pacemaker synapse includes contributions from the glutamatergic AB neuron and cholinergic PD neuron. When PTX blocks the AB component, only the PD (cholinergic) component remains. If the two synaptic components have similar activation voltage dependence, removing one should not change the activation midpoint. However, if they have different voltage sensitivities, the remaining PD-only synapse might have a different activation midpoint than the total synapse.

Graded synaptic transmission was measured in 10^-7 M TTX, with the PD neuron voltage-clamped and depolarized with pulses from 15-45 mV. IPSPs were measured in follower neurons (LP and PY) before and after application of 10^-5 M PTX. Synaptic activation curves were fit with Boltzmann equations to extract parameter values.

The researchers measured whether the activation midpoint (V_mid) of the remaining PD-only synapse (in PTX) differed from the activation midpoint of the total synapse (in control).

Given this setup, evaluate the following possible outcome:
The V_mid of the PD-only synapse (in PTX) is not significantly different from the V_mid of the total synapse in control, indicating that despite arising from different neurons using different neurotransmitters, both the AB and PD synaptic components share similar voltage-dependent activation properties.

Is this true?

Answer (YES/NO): YES